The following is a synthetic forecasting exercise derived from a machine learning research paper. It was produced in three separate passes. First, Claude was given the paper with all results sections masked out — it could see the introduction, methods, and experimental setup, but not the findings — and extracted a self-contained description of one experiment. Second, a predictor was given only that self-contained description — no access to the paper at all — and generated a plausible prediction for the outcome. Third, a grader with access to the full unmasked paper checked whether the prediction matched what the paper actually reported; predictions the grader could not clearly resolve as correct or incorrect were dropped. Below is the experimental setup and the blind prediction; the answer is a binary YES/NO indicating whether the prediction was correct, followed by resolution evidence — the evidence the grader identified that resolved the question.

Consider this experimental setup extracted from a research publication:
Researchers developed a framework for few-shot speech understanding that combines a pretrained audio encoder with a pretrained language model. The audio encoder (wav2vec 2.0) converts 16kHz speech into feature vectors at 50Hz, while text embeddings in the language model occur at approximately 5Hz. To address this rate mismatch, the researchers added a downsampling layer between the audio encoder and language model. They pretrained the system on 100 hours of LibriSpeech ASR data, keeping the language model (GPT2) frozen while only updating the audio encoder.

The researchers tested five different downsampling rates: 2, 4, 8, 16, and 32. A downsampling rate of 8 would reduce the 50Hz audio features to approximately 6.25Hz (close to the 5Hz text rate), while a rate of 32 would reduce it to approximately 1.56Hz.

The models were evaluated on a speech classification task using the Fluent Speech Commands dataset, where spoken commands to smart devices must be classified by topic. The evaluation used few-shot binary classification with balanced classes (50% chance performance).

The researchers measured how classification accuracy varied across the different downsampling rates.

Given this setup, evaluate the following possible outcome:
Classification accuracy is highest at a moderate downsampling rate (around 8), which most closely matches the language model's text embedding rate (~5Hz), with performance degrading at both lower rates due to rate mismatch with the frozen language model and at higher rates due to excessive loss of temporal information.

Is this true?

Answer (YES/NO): YES